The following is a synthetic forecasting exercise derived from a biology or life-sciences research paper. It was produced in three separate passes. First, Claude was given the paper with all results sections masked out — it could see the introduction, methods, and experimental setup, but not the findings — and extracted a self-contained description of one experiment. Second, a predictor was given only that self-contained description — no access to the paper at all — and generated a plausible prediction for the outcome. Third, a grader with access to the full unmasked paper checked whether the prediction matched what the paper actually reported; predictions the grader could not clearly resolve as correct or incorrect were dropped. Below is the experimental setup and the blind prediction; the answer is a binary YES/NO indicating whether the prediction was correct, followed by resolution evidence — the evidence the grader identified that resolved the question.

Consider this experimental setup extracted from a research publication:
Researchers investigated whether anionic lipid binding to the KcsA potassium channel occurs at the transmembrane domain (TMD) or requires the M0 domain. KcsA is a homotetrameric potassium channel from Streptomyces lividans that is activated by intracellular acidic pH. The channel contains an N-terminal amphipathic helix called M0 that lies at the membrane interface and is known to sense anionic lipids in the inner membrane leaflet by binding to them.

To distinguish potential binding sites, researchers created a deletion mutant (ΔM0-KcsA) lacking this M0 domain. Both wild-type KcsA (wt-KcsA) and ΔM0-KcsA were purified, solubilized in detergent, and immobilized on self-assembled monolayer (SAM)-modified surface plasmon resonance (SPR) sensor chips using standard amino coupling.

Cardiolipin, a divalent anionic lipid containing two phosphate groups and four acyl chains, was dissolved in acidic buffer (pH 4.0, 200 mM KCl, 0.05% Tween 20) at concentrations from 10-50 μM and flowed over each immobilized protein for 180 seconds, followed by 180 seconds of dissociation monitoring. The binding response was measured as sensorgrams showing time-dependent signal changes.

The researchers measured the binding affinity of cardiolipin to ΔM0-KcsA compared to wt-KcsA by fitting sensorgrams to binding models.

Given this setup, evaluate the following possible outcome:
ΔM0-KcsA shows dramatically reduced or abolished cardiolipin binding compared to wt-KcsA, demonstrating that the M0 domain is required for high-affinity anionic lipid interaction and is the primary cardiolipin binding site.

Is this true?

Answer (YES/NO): NO